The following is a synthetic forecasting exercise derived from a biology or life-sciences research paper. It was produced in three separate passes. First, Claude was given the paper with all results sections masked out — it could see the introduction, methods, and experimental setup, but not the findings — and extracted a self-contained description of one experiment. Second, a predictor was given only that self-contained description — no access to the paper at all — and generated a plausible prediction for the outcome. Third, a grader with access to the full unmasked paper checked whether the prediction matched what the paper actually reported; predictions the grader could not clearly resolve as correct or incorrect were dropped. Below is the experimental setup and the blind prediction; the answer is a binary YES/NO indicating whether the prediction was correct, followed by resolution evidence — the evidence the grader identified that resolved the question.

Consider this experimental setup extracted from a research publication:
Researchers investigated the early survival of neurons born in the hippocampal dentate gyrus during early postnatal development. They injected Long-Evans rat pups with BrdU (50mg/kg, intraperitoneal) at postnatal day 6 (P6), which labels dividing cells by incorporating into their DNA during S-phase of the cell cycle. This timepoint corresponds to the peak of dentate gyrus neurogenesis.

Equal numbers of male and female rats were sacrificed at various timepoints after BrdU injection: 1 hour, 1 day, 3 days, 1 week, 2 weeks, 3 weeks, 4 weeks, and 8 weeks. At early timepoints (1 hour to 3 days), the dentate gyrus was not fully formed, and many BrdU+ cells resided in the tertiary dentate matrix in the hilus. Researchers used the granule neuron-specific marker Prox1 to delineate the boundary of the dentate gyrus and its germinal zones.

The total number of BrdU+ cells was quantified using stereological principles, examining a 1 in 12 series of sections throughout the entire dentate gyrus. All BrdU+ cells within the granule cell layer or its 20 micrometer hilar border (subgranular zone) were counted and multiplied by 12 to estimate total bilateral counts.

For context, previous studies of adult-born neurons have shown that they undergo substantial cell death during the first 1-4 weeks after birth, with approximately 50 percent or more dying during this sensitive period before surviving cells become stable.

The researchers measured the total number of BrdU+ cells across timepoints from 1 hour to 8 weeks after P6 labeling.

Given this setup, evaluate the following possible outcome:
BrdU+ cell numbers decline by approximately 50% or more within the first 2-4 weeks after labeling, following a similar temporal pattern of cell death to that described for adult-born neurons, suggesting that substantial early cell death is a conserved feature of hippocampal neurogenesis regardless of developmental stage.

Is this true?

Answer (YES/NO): NO